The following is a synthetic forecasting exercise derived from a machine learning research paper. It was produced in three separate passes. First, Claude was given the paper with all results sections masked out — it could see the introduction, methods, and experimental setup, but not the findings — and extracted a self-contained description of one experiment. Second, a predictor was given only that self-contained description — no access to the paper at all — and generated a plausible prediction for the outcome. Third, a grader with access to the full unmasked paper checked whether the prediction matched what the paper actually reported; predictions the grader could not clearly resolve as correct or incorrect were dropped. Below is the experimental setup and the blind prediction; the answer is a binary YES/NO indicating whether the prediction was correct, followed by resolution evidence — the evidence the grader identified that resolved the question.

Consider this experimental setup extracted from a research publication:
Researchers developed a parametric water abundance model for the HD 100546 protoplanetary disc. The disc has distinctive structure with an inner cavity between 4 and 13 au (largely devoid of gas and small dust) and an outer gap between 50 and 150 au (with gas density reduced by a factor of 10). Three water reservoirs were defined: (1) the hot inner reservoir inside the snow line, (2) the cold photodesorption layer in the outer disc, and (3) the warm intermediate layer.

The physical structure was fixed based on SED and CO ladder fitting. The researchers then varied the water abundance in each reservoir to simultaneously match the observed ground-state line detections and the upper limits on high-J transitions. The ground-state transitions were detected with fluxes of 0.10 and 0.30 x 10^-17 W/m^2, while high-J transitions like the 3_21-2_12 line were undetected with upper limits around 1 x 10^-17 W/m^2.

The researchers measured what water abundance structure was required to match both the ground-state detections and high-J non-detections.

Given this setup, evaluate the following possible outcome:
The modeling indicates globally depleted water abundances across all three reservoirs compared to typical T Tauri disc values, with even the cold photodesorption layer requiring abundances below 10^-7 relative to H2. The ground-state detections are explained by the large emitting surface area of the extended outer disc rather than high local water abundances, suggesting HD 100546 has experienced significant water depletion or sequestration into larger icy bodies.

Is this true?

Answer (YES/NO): NO